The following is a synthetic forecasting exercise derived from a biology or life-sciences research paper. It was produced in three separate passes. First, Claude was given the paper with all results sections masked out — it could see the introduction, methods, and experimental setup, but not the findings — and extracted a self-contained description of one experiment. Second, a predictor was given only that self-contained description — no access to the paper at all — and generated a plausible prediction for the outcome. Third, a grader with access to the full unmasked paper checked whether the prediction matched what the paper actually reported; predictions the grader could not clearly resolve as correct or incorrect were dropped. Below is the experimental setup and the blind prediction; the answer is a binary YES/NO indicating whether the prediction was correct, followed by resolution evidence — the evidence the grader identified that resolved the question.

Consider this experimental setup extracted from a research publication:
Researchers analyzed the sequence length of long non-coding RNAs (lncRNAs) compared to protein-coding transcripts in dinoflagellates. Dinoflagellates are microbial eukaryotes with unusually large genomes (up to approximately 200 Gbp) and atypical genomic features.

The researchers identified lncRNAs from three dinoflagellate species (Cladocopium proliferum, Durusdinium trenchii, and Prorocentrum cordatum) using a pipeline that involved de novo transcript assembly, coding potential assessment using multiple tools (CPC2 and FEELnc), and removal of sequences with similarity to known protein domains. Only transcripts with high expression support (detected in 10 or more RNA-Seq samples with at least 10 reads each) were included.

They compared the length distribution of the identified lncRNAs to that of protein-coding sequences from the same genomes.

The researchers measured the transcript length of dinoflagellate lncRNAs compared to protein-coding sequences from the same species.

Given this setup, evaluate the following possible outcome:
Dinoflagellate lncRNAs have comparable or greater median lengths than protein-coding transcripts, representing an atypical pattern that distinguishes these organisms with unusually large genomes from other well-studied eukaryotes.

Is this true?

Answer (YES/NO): NO